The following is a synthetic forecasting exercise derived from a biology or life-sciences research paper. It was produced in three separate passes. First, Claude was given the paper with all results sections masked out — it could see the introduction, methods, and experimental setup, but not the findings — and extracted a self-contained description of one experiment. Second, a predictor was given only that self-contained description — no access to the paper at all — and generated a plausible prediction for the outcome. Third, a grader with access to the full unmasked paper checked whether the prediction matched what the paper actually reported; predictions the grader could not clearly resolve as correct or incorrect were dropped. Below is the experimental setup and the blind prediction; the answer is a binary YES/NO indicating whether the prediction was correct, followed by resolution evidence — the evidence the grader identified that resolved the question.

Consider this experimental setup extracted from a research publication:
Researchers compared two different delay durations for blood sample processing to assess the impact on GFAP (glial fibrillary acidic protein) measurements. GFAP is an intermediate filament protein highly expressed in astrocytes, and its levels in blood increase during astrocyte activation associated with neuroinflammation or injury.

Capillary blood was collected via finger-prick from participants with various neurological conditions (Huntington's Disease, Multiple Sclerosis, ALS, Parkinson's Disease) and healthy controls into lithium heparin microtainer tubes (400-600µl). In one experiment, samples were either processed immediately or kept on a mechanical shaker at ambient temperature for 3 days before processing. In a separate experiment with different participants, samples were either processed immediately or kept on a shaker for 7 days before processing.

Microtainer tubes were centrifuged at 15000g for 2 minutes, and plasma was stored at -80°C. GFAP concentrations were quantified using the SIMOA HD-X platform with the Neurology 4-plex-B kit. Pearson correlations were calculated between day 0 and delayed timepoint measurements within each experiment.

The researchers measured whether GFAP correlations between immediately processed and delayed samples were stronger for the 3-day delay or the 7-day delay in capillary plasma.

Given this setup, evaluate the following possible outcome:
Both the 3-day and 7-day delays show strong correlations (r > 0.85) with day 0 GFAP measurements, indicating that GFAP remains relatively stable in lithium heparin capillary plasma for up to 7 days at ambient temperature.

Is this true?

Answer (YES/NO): NO